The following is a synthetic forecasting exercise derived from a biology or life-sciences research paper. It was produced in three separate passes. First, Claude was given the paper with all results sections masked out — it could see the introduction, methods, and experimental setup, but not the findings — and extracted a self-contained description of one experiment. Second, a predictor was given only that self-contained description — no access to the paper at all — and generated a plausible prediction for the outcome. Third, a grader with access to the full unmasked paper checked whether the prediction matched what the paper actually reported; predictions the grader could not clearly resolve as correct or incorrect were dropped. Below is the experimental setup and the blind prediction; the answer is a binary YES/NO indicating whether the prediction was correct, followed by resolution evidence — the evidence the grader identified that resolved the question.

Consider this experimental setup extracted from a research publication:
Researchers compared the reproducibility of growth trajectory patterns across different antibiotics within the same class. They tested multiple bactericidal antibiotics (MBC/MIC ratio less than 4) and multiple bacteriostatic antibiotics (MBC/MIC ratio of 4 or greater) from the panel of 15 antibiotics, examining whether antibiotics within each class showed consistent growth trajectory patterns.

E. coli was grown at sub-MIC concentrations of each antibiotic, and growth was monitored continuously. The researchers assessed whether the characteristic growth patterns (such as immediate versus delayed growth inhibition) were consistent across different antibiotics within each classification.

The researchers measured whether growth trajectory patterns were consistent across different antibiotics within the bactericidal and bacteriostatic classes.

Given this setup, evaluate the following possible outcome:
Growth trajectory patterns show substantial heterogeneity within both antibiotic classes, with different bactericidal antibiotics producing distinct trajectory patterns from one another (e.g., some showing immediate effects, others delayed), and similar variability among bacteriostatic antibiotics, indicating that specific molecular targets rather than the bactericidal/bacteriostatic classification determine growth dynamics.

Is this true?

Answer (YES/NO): NO